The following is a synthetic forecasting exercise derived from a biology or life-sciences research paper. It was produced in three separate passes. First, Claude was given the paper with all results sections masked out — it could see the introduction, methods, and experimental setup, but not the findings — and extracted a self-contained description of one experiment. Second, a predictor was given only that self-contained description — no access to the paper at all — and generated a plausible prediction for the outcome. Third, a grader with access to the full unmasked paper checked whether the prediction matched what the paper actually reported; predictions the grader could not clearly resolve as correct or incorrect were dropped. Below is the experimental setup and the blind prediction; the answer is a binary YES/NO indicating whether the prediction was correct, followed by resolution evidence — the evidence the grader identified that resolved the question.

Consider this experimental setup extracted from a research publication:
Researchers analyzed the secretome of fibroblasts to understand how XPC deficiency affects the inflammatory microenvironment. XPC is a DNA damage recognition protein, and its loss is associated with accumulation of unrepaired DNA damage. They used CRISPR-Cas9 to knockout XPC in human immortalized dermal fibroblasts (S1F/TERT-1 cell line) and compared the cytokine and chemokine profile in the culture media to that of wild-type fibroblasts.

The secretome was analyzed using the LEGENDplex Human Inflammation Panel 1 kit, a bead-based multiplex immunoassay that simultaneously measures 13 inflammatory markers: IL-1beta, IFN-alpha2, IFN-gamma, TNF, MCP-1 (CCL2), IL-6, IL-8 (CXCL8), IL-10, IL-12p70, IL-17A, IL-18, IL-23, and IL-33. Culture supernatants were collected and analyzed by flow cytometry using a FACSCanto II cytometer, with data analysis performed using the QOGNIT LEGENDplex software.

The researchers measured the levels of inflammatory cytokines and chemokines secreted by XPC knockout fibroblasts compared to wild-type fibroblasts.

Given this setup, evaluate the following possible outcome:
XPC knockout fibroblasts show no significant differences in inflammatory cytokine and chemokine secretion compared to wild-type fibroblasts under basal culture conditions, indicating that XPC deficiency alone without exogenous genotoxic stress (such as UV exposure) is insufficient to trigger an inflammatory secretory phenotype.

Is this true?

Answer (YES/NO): NO